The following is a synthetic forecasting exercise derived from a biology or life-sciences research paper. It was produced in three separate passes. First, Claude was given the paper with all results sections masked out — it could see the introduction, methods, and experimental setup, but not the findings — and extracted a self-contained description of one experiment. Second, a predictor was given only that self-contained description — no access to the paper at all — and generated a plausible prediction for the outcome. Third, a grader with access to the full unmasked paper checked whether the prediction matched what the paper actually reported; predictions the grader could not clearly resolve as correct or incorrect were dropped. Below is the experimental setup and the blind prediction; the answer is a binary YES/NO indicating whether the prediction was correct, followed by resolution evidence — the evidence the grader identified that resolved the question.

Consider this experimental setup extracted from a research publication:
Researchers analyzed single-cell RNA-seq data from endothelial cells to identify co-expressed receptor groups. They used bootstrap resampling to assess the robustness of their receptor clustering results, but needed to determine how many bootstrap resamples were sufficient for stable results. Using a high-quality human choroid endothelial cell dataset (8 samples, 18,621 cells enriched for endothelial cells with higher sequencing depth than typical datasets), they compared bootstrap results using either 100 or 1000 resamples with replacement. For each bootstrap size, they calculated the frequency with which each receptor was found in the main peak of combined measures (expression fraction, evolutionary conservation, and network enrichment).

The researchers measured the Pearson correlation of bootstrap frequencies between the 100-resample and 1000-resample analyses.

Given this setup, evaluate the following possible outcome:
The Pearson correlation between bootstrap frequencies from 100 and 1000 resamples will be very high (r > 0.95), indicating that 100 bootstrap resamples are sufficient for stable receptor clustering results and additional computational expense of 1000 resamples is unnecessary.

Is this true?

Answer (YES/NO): YES